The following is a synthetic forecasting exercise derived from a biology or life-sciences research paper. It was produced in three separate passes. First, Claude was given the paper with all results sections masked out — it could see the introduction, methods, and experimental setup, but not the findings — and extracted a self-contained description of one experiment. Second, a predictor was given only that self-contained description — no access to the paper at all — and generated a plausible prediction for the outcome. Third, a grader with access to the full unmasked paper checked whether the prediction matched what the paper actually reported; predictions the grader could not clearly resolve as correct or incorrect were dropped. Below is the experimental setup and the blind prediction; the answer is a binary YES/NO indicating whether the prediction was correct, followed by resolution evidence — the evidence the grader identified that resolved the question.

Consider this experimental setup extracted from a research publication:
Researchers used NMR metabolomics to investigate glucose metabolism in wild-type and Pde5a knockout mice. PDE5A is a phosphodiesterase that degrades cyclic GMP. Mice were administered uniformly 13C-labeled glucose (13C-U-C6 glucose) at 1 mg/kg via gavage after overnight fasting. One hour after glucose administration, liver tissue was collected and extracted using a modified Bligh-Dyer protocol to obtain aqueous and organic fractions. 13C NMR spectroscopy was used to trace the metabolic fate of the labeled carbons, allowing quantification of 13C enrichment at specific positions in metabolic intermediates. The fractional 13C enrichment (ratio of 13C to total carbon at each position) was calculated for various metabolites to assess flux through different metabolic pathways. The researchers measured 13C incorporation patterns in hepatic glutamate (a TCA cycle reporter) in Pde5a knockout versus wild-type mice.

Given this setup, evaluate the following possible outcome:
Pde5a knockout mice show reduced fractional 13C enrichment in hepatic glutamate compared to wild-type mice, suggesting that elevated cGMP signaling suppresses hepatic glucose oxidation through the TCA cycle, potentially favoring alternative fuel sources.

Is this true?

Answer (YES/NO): NO